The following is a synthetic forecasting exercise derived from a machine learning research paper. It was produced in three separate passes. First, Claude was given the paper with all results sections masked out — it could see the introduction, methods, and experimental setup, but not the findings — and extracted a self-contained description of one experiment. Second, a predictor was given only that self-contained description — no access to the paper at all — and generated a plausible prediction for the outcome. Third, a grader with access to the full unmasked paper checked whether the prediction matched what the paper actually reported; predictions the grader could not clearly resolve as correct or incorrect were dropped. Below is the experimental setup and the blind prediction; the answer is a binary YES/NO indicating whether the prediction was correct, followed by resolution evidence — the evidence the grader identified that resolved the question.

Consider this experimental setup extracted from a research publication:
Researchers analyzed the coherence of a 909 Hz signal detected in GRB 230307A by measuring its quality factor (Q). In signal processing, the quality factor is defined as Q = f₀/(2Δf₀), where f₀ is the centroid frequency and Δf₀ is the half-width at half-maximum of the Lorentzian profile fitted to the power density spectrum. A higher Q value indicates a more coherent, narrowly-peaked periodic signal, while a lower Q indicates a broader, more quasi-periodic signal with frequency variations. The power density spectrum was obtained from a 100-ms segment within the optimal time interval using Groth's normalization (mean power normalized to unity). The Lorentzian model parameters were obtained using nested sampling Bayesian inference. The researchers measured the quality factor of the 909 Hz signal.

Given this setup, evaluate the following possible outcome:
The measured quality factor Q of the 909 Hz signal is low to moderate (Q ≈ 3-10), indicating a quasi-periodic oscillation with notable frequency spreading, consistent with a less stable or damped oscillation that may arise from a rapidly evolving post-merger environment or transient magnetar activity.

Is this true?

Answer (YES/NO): NO